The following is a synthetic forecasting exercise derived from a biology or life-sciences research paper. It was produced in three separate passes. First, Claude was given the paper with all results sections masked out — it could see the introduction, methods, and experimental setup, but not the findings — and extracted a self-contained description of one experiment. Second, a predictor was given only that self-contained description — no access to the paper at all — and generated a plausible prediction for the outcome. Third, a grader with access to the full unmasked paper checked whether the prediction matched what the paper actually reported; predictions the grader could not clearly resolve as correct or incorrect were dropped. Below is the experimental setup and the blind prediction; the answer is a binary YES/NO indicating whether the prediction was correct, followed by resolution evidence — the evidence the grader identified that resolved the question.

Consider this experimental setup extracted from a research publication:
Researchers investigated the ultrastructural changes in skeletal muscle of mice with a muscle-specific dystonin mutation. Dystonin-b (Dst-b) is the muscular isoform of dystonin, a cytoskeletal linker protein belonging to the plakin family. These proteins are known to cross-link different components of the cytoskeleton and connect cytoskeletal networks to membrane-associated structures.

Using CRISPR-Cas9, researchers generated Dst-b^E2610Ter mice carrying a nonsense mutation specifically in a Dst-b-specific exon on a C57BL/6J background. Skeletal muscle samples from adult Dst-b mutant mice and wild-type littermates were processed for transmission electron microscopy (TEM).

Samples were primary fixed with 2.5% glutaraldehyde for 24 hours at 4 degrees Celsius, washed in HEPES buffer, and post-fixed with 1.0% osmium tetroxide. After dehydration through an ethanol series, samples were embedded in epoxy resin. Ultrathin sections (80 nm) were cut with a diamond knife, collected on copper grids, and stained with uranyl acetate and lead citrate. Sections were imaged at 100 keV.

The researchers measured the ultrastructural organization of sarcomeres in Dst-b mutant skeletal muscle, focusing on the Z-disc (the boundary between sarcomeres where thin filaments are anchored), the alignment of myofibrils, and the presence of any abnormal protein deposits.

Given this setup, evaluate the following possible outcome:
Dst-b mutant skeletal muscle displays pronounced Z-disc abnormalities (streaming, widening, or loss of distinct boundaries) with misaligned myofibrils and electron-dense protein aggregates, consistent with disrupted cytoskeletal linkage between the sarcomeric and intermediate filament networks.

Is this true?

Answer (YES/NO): YES